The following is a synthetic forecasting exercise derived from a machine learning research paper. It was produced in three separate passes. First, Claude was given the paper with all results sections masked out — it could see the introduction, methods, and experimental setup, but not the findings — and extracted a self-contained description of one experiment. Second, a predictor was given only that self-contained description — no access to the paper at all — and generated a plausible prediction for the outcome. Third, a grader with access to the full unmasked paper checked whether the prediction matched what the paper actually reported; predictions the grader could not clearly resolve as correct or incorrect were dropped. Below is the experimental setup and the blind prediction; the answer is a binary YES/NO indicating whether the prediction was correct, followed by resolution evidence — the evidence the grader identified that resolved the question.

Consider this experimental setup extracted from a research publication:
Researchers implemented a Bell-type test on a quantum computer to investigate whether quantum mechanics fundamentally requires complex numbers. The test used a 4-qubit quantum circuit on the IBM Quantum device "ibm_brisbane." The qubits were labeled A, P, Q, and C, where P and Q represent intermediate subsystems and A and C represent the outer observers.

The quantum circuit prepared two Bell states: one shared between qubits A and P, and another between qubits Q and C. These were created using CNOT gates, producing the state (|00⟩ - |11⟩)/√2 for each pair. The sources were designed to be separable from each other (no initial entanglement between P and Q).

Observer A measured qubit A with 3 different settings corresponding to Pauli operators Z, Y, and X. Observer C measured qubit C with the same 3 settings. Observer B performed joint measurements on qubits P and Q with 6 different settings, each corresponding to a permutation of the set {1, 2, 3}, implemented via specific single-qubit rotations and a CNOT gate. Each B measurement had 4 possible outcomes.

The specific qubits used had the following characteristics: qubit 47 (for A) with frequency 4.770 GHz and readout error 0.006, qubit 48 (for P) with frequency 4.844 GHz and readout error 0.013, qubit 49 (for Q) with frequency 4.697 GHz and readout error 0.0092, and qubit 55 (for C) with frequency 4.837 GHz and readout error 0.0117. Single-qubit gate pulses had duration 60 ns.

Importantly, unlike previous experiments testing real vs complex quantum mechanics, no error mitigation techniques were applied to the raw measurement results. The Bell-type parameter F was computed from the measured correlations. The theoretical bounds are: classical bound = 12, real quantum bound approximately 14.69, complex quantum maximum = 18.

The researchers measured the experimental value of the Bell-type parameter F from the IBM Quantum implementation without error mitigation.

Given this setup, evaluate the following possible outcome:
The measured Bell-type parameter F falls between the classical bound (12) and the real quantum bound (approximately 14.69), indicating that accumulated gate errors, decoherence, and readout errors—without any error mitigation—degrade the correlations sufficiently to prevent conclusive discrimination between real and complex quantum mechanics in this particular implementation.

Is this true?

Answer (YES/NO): NO